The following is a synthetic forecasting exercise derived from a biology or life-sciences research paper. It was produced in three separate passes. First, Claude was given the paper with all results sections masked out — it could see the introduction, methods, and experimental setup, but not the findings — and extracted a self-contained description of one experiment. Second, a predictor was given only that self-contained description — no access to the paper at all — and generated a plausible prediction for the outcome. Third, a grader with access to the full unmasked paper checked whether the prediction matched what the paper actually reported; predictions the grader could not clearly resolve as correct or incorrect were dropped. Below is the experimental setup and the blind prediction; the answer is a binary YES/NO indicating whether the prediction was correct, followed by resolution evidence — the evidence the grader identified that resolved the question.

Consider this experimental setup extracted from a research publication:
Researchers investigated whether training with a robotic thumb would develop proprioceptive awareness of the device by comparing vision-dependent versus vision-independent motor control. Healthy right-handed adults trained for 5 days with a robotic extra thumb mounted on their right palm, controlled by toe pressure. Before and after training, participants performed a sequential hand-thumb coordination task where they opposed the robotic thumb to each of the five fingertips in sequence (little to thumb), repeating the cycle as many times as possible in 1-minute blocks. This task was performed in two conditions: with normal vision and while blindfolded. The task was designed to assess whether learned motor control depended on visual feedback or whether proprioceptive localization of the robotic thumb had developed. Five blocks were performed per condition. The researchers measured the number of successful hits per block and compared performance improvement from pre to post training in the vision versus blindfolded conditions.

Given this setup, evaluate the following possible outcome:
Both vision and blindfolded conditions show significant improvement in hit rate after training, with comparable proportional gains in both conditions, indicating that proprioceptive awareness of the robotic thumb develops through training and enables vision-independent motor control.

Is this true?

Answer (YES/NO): YES